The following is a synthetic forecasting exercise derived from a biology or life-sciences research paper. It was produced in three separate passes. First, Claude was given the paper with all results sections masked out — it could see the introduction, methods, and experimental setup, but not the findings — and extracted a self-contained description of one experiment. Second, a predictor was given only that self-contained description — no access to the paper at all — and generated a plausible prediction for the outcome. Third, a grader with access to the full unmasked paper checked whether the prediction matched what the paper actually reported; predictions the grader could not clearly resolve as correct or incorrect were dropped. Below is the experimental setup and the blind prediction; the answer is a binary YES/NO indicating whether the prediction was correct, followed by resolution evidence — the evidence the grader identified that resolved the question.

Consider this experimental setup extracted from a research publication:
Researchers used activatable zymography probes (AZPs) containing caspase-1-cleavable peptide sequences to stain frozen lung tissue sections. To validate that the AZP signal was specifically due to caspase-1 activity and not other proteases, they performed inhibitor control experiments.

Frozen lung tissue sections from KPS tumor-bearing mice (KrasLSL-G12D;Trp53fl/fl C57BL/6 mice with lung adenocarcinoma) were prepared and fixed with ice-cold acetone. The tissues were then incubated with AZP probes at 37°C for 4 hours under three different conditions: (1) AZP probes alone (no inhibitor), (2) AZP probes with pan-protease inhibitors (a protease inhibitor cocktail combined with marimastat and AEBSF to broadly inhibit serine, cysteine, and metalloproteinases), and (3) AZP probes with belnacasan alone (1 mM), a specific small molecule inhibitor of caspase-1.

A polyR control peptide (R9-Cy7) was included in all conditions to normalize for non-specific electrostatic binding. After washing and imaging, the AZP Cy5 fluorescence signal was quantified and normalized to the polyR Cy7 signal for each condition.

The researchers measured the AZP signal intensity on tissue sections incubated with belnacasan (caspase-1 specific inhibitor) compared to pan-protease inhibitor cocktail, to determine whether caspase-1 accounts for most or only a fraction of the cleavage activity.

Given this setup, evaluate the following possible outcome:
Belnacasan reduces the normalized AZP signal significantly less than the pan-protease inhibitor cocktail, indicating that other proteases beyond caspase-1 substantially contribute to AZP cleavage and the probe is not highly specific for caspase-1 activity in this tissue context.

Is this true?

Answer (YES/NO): NO